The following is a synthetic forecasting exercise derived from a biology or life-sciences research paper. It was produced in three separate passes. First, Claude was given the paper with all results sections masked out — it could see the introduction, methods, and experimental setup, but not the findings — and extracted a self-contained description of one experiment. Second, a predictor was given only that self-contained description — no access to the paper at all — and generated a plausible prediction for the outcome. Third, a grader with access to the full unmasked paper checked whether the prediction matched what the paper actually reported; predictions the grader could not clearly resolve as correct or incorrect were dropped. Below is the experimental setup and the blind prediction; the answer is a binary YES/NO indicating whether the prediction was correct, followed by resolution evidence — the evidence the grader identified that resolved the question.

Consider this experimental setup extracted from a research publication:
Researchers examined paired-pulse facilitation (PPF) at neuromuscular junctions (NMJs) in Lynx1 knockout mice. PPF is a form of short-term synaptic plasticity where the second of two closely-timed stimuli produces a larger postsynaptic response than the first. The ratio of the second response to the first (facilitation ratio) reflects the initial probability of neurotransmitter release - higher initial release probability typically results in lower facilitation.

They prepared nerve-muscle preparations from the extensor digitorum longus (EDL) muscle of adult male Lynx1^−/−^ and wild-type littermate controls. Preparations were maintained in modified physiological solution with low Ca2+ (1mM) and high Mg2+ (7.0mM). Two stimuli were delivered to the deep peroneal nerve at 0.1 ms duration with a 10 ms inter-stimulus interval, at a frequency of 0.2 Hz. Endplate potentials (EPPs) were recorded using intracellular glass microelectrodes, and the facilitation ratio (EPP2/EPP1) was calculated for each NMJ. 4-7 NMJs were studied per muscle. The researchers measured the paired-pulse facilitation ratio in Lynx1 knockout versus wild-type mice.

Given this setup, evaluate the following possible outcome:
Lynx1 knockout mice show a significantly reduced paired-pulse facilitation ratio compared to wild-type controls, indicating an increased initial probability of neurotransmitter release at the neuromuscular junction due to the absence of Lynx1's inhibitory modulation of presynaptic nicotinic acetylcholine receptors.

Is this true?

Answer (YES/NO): NO